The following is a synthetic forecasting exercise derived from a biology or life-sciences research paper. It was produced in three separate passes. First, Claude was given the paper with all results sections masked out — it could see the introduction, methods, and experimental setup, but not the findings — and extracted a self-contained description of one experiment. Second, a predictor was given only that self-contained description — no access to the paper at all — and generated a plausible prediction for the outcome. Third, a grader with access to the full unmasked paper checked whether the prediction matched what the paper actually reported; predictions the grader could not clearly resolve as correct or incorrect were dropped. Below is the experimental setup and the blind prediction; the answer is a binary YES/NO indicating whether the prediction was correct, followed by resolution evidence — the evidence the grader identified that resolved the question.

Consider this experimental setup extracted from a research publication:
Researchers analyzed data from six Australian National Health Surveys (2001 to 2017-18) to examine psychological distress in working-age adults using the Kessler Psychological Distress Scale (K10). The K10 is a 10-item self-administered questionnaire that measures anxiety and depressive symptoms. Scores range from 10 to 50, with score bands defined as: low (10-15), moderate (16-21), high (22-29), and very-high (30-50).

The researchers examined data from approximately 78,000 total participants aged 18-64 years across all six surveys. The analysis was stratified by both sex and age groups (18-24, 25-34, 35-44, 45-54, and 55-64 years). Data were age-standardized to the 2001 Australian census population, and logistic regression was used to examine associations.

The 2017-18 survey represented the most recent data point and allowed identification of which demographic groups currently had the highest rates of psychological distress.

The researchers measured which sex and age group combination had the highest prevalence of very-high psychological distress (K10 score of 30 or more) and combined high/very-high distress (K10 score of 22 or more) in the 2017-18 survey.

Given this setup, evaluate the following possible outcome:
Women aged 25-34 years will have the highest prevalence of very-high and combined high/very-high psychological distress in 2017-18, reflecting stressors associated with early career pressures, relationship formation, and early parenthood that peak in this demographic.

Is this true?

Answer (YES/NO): NO